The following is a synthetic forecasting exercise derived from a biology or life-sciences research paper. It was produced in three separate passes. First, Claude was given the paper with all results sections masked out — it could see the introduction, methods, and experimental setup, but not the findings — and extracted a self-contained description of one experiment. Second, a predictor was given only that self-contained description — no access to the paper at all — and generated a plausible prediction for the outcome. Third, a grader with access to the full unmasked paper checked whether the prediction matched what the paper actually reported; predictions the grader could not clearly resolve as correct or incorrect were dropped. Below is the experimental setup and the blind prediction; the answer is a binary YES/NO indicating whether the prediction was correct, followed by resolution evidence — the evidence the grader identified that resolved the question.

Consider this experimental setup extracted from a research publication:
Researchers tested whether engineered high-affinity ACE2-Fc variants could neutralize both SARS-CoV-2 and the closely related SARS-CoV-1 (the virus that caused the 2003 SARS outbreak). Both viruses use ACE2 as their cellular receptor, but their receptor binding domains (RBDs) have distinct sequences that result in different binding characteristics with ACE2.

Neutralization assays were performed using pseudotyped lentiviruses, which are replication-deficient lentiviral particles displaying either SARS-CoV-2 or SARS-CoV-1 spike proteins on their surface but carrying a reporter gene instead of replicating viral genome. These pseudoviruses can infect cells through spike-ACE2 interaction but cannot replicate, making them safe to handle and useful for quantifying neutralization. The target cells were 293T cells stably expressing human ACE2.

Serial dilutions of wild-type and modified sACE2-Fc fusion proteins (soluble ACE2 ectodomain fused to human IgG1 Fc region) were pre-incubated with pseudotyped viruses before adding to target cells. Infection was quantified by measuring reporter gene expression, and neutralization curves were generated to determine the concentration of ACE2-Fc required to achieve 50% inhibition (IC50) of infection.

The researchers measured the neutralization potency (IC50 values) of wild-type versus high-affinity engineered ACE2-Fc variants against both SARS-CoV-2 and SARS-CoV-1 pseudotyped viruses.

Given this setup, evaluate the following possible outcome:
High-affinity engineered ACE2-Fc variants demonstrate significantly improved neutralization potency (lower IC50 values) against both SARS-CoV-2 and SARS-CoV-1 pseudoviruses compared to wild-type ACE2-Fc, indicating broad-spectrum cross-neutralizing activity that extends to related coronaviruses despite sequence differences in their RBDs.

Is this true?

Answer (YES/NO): NO